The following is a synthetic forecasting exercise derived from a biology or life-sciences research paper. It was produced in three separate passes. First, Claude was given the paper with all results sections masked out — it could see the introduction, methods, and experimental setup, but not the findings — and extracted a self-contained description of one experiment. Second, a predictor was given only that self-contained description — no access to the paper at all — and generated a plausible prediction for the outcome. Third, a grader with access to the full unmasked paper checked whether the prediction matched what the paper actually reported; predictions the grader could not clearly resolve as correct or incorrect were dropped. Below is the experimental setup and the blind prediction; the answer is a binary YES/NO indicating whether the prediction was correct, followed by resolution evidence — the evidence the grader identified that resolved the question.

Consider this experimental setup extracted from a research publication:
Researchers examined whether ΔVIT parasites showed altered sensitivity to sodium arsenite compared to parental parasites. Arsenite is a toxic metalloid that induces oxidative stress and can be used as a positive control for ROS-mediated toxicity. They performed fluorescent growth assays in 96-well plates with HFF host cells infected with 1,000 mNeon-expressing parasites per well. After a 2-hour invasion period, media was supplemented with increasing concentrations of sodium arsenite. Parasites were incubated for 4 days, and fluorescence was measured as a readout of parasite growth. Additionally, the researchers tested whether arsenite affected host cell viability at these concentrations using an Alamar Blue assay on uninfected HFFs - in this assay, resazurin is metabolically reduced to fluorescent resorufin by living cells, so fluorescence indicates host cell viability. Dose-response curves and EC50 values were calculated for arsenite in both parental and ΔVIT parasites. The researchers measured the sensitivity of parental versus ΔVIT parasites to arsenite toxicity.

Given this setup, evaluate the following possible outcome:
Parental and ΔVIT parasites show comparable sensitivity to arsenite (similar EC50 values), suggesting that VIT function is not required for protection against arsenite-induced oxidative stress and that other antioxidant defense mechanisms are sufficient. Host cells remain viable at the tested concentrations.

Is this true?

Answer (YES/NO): YES